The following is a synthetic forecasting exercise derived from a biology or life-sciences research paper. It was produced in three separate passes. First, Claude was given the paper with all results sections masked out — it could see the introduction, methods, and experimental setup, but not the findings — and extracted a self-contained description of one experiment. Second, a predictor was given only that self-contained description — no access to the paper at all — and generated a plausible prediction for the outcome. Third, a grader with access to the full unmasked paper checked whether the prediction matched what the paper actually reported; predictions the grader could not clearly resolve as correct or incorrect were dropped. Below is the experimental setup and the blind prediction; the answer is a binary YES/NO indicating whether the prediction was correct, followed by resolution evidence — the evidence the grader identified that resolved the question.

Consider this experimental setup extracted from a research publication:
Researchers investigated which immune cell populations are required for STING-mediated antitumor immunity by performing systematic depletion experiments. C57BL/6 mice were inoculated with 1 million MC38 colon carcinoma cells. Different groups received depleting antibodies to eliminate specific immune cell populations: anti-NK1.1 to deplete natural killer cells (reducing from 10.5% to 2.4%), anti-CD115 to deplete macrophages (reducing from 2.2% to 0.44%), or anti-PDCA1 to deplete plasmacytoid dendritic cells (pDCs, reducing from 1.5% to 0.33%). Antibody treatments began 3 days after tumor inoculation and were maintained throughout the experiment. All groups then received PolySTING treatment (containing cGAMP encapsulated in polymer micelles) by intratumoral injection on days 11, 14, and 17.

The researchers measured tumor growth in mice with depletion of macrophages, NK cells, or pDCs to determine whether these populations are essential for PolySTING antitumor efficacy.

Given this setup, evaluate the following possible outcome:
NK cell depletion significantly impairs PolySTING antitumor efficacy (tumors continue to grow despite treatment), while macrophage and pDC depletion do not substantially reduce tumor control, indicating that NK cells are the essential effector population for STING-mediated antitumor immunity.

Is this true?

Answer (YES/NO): NO